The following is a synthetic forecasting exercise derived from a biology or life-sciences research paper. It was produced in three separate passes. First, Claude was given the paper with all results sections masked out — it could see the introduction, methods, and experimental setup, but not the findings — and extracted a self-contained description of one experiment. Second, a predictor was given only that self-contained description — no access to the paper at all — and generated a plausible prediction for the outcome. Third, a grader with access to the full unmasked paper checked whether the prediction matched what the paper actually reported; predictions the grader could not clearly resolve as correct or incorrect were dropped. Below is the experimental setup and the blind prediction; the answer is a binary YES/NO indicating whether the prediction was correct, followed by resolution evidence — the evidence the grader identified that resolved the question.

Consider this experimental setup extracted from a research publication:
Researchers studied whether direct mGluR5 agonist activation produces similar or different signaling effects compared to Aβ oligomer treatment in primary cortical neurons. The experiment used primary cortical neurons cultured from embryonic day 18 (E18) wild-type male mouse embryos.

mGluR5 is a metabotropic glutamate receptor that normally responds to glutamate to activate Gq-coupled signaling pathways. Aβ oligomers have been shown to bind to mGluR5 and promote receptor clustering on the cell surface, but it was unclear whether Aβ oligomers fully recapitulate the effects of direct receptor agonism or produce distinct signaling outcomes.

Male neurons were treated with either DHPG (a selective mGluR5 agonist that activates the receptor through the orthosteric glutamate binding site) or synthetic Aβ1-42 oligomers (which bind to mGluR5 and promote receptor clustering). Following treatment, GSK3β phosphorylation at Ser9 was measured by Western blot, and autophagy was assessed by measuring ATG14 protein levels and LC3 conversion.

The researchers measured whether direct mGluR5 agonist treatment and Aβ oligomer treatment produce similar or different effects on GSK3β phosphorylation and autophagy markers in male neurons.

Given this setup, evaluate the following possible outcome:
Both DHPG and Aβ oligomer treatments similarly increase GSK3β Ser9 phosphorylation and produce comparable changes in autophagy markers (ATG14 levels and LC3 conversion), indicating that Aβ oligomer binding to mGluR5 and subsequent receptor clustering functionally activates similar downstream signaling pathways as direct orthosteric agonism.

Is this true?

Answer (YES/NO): NO